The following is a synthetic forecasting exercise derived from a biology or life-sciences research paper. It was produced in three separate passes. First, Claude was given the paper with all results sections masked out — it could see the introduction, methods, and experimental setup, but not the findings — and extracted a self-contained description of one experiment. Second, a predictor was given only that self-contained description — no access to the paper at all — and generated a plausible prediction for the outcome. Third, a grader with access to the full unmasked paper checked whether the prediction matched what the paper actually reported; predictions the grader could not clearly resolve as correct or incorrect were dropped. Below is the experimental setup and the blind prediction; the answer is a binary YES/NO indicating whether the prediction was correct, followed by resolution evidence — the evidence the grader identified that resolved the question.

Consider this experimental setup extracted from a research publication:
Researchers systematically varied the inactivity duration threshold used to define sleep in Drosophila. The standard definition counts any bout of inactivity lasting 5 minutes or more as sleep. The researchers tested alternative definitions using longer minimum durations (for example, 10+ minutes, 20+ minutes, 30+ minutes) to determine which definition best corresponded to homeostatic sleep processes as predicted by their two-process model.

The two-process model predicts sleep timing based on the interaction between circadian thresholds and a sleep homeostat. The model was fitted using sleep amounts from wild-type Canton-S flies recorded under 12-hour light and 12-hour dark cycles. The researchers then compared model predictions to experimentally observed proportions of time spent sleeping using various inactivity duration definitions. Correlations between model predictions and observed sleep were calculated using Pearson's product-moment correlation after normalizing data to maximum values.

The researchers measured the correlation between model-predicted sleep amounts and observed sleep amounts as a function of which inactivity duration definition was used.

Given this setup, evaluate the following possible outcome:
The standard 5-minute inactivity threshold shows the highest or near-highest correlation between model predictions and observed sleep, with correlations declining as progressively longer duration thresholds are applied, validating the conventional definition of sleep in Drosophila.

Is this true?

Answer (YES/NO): NO